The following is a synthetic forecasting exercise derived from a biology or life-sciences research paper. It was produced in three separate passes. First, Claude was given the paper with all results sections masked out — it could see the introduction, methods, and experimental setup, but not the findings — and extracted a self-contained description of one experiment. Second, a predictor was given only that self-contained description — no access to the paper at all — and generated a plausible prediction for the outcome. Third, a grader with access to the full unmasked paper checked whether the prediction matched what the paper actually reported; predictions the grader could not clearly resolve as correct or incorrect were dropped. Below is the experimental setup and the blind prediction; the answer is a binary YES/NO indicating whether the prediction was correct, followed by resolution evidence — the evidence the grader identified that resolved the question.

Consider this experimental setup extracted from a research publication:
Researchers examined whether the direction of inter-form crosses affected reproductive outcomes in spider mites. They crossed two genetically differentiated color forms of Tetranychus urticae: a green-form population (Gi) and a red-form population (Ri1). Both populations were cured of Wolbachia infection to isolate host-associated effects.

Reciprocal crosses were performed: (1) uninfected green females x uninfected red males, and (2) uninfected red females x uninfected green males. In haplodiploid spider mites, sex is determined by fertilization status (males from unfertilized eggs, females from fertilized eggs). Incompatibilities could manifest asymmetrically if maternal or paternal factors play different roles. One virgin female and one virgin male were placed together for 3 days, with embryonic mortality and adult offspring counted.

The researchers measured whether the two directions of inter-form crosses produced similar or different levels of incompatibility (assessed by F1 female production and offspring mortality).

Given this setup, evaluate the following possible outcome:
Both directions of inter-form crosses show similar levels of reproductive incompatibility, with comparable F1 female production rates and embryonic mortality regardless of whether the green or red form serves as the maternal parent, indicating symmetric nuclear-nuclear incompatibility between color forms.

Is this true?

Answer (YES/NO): NO